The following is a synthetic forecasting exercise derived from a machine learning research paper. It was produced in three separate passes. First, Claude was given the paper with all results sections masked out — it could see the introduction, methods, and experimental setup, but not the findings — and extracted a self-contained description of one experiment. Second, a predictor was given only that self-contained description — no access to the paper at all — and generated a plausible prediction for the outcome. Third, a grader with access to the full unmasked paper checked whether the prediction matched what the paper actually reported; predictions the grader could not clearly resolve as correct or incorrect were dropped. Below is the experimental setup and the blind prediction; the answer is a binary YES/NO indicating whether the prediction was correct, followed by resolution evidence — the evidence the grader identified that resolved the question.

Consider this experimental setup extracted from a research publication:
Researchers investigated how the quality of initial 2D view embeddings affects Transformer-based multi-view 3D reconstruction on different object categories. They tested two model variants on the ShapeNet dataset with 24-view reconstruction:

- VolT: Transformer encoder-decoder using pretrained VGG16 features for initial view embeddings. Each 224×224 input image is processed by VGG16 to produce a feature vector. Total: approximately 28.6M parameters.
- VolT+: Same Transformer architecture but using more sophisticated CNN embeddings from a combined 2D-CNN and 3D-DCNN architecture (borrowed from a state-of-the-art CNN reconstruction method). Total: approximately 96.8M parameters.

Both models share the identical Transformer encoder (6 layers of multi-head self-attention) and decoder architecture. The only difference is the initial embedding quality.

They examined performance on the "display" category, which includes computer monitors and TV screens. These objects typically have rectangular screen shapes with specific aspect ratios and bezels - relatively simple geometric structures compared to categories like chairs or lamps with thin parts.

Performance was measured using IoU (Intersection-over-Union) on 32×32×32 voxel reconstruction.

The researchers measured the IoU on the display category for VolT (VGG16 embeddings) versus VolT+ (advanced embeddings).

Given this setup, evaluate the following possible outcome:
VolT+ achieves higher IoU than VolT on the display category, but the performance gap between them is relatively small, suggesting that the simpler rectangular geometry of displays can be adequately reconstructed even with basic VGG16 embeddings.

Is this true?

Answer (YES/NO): NO